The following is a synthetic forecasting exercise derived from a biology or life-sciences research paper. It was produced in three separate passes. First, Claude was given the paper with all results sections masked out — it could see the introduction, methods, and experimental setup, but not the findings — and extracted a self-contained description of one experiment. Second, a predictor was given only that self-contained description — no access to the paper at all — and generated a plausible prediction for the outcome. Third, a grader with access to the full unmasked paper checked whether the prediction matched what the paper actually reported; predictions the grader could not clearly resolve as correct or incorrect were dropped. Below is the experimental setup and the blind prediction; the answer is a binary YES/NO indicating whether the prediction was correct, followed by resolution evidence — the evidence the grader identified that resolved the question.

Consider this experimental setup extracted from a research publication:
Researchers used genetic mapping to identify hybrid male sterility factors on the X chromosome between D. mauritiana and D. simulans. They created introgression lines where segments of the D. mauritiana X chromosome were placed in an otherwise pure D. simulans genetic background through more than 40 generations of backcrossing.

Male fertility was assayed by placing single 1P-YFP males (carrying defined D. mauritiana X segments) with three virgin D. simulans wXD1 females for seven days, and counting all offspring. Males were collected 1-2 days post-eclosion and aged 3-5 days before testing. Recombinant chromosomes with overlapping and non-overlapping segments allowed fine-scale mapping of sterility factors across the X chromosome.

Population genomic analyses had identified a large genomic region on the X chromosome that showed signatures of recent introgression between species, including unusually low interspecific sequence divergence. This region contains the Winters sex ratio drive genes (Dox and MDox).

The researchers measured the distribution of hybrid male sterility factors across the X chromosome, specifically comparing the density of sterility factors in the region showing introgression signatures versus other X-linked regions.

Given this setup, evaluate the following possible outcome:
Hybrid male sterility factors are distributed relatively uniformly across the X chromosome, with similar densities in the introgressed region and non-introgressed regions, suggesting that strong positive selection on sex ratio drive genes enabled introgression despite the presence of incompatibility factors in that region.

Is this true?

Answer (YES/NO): NO